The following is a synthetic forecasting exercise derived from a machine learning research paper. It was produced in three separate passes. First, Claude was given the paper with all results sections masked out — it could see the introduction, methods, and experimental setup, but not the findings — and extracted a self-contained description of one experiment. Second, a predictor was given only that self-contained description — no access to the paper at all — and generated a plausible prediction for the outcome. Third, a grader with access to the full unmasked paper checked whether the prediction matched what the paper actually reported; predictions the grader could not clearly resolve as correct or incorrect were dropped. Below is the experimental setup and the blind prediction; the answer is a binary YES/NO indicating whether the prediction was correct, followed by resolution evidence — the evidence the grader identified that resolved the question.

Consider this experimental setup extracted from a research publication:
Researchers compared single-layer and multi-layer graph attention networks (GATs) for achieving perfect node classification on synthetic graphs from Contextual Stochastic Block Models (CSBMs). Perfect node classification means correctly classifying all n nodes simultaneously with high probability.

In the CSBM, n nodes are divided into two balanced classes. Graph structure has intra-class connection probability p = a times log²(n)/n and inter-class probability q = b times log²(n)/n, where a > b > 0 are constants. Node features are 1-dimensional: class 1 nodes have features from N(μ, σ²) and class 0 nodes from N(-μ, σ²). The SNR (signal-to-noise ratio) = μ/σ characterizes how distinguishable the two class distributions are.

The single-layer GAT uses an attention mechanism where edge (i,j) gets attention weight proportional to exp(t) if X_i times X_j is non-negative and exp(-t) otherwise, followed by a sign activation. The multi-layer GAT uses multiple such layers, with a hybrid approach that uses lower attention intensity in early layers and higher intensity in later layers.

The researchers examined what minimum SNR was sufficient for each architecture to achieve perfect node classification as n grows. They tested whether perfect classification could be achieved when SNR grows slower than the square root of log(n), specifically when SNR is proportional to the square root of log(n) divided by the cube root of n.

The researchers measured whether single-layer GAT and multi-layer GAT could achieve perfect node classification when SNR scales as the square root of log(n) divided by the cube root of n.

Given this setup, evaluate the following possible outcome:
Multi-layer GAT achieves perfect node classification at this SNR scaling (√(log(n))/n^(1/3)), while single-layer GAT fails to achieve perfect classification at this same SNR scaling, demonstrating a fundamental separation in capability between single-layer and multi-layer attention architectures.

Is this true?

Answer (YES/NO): YES